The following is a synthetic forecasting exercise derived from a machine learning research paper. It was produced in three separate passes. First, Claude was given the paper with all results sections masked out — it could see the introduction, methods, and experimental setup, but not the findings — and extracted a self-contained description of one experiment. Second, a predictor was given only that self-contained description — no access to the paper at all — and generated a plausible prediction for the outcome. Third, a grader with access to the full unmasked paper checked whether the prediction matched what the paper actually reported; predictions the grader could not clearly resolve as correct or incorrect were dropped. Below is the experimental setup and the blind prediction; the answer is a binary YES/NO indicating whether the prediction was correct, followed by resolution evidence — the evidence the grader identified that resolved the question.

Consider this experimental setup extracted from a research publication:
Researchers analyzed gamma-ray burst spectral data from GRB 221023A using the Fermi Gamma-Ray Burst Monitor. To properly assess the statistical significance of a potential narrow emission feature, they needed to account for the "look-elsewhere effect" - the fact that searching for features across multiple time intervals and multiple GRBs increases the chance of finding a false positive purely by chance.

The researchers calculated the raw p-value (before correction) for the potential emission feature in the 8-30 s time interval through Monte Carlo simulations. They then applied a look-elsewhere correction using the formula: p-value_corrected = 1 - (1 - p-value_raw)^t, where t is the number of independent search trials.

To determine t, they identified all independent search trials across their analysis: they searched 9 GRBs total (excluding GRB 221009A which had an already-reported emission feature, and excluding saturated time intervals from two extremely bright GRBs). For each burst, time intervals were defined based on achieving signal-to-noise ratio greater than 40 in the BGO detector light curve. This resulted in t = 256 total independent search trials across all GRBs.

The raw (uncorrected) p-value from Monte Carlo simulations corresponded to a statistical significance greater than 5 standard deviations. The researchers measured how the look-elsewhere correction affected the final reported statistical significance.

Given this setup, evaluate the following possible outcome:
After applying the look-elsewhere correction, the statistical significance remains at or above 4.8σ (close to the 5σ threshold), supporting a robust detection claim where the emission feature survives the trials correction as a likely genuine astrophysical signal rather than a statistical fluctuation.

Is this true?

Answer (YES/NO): NO